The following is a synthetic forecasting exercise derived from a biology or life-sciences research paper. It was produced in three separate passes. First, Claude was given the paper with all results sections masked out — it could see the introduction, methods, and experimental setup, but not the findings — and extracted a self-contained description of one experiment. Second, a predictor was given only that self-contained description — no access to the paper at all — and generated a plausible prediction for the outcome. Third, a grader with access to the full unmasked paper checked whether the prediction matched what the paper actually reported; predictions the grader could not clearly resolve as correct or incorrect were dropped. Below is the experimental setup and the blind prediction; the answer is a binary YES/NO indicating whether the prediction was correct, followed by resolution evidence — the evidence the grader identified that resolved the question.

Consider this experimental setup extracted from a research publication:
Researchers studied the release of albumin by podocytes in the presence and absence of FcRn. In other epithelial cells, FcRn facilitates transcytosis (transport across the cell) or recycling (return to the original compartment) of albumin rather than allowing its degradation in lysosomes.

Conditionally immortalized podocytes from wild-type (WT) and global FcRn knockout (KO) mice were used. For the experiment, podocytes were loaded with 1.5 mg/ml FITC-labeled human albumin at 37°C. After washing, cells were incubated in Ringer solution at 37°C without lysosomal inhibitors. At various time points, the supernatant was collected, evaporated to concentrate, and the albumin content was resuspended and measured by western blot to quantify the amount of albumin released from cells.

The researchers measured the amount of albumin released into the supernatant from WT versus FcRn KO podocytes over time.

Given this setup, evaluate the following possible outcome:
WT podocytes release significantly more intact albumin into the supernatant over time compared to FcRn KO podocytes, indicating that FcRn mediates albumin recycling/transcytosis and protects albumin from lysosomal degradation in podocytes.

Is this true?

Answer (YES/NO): NO